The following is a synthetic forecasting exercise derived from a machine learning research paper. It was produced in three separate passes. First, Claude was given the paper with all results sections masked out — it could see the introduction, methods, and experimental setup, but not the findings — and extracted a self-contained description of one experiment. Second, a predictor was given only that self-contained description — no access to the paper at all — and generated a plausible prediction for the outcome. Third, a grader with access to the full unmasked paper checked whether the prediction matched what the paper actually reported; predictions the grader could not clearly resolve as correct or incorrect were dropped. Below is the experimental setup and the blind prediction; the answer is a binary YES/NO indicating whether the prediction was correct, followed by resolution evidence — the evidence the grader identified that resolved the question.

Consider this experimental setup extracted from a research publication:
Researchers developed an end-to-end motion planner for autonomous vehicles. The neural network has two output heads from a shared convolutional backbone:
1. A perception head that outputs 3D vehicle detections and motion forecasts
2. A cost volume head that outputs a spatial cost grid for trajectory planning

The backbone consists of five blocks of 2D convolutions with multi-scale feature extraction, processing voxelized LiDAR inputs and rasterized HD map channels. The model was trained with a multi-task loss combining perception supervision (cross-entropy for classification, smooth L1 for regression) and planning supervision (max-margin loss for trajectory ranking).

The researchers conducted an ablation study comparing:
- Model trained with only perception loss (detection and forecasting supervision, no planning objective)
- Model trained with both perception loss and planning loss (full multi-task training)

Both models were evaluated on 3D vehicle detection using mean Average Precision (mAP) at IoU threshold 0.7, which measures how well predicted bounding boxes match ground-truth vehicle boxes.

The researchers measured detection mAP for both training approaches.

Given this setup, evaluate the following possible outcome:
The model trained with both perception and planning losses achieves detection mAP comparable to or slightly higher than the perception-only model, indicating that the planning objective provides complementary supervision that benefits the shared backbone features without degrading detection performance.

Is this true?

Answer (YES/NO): YES